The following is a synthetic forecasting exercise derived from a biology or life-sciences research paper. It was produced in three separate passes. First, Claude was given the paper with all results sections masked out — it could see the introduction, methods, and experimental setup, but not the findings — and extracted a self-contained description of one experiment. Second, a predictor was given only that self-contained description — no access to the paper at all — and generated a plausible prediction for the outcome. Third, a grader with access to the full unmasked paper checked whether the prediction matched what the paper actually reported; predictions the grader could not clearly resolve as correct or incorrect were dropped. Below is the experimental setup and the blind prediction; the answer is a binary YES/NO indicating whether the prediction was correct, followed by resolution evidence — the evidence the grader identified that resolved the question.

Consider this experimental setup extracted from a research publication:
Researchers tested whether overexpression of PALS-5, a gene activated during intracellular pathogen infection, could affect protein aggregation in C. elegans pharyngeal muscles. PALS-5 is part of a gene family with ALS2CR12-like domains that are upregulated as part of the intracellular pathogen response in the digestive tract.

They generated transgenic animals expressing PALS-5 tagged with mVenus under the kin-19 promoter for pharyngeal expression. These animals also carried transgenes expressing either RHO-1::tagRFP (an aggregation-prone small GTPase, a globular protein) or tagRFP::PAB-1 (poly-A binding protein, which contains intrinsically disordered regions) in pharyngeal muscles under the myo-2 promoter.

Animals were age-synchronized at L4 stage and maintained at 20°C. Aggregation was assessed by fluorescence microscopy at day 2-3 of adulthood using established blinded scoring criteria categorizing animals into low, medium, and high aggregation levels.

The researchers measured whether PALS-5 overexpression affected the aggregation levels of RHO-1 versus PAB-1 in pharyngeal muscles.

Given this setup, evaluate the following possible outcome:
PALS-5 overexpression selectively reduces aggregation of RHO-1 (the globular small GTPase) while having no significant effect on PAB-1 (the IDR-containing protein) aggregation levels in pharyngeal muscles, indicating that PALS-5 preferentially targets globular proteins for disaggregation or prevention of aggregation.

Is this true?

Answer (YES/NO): YES